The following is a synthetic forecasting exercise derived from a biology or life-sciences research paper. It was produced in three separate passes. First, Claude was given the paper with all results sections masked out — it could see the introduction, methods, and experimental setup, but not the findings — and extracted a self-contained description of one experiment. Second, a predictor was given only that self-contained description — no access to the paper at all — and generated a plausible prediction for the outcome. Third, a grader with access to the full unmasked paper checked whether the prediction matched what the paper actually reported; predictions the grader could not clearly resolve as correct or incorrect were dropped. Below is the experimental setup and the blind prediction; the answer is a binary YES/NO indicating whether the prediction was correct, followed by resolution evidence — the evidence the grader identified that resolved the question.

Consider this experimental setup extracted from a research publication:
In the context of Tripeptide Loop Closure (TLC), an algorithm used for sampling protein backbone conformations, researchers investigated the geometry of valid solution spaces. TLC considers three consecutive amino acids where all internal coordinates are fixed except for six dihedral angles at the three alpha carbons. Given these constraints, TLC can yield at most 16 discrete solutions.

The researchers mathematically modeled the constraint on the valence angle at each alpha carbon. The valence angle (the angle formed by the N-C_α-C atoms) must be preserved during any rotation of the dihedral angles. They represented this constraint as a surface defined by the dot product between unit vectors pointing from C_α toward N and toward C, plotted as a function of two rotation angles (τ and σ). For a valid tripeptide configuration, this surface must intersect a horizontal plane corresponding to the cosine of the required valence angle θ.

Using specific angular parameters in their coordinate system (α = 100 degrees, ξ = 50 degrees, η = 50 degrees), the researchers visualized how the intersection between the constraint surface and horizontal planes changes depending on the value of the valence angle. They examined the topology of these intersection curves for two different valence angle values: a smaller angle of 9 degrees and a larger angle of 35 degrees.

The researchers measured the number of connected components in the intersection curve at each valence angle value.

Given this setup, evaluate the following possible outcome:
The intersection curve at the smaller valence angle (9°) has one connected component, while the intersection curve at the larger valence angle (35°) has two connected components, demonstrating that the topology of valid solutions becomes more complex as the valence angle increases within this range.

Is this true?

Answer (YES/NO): NO